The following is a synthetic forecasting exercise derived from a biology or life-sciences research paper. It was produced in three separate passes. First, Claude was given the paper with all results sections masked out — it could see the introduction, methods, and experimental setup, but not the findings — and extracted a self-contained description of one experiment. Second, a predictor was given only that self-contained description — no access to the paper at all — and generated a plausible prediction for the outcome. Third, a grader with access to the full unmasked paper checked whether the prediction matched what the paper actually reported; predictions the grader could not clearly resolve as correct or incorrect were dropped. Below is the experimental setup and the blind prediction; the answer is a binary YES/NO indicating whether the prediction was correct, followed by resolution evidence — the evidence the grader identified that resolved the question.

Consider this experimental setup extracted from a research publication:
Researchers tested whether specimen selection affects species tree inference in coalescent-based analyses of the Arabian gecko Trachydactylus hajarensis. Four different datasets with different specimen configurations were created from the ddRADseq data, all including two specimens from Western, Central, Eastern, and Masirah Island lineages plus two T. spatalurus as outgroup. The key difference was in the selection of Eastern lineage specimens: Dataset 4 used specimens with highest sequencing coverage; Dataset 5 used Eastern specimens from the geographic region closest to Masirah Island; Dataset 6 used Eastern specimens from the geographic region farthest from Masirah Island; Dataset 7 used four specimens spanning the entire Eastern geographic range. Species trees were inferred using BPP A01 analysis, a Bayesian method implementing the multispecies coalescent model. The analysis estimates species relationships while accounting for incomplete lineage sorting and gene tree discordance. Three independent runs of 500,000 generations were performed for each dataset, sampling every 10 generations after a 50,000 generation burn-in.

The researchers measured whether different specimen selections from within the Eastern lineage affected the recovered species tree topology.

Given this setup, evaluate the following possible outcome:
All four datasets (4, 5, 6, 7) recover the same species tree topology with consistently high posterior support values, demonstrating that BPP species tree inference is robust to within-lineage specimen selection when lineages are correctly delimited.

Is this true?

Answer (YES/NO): NO